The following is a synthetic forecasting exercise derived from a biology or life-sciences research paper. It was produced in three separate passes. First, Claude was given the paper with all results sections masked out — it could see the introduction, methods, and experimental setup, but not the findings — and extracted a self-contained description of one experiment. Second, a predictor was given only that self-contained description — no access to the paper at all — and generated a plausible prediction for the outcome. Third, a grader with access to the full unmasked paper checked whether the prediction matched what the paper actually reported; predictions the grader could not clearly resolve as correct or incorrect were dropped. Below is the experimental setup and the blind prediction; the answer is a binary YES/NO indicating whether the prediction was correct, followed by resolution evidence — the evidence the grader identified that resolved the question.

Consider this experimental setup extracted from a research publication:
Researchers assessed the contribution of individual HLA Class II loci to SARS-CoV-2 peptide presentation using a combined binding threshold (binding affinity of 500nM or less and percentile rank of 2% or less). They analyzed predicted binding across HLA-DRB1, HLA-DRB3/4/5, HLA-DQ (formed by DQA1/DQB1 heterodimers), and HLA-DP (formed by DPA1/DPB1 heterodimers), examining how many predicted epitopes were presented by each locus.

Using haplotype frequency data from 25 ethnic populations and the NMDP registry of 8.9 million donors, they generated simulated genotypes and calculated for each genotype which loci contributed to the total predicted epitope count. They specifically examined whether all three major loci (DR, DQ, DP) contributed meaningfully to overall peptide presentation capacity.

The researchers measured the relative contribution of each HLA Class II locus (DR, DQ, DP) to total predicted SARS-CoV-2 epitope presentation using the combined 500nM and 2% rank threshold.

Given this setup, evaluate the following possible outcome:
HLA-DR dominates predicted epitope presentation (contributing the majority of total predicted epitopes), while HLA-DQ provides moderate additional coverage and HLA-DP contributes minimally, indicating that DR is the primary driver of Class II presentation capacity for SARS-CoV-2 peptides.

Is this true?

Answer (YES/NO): NO